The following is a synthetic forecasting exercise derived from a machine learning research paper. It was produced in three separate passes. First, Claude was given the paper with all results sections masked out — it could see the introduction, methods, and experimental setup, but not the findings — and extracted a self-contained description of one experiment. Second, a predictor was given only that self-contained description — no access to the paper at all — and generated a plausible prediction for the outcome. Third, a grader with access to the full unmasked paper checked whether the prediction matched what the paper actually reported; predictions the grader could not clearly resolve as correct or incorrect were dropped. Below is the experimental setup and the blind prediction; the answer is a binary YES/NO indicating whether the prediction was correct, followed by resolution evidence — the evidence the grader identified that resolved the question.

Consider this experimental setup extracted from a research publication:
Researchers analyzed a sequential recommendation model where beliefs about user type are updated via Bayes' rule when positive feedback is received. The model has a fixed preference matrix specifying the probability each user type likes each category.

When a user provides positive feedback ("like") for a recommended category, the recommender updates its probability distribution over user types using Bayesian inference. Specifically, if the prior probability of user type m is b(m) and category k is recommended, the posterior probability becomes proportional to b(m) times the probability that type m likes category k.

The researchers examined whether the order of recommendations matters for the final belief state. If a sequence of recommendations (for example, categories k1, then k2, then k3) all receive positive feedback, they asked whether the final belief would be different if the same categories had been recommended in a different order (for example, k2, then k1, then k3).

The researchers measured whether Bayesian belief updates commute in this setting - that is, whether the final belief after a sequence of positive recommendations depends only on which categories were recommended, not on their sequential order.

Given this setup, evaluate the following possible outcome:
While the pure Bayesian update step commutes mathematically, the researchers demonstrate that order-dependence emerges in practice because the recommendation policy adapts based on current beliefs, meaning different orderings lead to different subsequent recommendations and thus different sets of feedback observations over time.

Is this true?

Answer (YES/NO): NO